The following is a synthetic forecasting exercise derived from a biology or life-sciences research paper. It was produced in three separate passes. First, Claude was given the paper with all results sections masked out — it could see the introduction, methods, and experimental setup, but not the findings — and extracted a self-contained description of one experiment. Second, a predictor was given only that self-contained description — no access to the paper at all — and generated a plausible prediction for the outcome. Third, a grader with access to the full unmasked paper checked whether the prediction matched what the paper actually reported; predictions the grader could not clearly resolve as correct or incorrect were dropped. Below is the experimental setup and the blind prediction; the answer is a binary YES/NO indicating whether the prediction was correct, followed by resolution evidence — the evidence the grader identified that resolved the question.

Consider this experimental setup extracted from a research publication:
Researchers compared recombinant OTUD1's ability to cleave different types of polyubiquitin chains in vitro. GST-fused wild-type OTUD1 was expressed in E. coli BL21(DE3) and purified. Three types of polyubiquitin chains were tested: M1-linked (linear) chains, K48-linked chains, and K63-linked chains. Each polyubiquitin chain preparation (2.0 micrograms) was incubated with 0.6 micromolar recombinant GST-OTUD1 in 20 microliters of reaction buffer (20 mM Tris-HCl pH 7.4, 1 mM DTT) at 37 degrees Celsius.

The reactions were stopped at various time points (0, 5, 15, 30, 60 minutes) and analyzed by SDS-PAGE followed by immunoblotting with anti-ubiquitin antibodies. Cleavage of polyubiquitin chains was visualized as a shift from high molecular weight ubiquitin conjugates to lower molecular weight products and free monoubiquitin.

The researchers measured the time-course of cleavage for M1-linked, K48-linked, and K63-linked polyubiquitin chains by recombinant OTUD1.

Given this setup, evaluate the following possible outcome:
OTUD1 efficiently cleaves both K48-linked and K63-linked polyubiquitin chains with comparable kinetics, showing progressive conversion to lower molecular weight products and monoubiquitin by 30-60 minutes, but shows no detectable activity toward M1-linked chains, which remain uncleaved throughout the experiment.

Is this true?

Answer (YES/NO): NO